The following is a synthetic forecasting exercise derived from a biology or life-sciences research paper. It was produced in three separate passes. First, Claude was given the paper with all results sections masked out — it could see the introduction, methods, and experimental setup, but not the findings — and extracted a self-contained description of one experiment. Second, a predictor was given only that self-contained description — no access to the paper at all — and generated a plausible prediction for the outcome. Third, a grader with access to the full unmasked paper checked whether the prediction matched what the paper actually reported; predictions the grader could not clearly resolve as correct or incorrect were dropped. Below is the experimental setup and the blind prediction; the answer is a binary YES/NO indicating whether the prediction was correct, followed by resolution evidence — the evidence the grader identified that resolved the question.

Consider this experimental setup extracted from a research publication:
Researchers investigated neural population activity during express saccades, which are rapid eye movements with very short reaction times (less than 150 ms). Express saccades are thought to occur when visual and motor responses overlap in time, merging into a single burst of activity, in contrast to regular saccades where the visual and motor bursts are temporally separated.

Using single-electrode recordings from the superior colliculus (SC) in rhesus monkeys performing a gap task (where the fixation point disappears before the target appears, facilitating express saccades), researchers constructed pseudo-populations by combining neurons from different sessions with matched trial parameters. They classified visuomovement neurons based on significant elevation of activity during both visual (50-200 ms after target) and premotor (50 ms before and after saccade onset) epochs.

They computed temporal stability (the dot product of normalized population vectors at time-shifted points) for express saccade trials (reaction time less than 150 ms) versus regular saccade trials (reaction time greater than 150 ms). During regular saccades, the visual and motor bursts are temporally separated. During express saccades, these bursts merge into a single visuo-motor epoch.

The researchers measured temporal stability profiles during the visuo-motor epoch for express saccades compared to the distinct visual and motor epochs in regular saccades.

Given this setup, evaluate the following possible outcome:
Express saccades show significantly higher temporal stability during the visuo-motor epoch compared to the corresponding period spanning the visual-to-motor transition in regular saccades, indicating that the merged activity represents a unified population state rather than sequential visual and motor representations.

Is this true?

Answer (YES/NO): YES